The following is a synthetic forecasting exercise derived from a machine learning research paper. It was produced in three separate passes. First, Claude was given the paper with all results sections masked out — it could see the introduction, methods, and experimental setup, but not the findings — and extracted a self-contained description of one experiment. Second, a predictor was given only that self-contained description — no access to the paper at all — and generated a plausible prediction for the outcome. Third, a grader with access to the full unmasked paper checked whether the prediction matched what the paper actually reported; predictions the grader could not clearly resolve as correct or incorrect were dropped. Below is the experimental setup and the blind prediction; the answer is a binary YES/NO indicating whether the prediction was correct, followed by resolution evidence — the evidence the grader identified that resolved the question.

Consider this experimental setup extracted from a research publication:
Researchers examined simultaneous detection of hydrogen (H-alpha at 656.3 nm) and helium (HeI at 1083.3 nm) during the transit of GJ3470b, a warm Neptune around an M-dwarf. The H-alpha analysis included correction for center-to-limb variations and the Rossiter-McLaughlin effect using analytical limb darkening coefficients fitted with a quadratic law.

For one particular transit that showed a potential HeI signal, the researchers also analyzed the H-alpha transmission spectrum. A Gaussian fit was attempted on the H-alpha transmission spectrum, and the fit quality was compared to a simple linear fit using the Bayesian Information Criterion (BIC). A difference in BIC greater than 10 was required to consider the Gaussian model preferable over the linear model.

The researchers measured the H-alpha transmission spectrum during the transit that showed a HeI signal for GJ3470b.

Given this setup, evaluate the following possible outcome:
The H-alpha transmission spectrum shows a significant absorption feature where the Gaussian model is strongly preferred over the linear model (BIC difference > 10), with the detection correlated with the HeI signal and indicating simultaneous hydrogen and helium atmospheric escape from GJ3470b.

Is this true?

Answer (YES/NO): NO